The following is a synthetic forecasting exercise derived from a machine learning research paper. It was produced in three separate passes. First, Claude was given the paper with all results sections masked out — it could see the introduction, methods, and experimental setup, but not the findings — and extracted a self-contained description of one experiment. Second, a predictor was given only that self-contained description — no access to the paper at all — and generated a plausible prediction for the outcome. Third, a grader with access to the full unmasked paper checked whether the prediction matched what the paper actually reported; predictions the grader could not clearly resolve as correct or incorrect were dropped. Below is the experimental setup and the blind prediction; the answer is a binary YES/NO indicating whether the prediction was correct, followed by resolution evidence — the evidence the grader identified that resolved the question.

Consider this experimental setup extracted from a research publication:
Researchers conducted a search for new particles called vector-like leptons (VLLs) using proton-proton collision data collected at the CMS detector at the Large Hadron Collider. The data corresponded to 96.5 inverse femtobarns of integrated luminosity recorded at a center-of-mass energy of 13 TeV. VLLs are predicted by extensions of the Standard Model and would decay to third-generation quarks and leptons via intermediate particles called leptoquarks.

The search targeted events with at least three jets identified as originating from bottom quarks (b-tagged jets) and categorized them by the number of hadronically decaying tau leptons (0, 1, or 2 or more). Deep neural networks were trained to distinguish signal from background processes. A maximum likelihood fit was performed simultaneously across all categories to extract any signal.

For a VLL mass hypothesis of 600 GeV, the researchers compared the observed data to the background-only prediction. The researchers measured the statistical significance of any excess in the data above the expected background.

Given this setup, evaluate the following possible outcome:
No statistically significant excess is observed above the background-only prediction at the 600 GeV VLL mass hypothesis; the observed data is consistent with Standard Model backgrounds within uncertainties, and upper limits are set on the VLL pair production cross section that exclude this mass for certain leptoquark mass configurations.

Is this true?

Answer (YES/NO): NO